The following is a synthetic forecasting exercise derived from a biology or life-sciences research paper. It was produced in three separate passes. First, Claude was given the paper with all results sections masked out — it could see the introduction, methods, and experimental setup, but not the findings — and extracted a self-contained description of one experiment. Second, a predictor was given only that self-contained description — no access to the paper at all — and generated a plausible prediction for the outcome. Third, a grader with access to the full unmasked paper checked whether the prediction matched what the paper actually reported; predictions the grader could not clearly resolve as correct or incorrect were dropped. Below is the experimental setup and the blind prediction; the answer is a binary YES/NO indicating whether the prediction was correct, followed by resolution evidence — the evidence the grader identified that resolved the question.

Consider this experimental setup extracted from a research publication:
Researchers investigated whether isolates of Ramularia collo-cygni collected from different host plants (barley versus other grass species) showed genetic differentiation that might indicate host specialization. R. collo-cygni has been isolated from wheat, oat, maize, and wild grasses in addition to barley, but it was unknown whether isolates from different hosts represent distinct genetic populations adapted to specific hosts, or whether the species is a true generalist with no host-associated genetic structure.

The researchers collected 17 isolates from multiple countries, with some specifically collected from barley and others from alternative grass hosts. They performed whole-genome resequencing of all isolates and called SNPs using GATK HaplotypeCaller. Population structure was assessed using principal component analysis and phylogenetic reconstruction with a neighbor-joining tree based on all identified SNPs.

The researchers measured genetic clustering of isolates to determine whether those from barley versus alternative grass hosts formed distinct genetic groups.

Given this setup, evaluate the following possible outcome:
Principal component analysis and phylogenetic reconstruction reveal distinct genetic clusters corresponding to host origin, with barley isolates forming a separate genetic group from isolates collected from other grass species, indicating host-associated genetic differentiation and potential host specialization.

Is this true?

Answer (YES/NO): NO